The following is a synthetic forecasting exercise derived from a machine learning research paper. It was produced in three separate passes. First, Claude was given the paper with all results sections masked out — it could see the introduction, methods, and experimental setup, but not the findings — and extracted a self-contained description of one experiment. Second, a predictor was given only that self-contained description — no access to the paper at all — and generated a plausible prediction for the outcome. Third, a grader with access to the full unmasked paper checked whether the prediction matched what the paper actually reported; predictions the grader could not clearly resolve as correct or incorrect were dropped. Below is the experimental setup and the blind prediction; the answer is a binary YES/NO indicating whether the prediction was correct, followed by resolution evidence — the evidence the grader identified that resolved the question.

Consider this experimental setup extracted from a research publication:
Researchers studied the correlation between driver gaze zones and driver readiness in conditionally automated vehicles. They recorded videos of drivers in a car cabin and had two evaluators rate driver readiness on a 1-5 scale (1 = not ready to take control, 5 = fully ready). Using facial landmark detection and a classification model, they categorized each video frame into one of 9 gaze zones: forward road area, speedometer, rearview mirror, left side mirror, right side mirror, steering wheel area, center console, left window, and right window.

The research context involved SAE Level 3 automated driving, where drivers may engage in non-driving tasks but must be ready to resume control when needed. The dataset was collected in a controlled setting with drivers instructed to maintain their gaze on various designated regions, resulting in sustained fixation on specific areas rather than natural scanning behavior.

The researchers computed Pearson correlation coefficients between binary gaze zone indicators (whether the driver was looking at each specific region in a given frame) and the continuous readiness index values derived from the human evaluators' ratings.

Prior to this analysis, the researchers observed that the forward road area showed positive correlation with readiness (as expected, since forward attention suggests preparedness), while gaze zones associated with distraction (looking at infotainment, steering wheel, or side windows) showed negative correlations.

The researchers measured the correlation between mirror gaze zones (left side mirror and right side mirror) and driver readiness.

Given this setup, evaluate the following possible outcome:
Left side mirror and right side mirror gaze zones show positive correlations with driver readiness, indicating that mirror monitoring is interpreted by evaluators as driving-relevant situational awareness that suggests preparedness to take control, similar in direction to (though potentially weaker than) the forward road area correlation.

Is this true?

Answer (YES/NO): NO